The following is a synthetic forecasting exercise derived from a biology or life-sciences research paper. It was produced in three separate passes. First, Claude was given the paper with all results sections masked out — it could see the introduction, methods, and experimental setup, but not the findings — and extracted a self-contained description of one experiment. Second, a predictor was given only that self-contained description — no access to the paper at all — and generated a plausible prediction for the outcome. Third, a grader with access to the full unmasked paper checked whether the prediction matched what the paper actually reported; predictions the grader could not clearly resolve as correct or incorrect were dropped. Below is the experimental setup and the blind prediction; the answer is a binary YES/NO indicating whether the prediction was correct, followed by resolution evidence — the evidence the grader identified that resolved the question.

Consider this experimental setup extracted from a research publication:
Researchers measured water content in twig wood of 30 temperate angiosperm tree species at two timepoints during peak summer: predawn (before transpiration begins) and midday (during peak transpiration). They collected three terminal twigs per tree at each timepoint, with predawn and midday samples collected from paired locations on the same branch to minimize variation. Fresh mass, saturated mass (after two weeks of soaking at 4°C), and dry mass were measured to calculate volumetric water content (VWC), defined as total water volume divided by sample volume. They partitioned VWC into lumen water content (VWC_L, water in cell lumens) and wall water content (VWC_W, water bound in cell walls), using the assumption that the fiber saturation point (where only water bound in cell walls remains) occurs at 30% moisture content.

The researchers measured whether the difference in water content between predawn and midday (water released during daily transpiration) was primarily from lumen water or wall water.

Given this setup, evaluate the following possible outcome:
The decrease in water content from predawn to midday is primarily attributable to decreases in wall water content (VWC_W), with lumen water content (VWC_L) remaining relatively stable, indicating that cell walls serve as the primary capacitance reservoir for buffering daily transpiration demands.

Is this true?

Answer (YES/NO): NO